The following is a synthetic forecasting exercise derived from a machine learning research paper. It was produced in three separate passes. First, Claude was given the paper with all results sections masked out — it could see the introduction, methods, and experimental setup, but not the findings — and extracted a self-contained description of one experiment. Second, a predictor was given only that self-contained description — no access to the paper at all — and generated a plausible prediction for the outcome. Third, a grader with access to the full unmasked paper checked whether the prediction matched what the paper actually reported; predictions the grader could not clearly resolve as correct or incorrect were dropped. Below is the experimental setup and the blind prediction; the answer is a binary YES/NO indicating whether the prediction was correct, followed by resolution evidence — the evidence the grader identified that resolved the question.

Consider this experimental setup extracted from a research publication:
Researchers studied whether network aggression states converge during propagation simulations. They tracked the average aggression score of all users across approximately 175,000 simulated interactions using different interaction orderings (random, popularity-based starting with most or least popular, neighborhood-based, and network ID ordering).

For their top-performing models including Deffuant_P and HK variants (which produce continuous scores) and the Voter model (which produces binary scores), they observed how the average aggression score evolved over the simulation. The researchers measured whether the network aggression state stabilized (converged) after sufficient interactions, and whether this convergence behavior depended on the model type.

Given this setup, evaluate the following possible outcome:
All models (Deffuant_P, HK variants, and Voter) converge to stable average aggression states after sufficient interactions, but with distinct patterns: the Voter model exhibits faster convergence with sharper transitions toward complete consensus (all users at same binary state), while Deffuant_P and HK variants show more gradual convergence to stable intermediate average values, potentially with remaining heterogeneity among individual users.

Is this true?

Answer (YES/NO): NO